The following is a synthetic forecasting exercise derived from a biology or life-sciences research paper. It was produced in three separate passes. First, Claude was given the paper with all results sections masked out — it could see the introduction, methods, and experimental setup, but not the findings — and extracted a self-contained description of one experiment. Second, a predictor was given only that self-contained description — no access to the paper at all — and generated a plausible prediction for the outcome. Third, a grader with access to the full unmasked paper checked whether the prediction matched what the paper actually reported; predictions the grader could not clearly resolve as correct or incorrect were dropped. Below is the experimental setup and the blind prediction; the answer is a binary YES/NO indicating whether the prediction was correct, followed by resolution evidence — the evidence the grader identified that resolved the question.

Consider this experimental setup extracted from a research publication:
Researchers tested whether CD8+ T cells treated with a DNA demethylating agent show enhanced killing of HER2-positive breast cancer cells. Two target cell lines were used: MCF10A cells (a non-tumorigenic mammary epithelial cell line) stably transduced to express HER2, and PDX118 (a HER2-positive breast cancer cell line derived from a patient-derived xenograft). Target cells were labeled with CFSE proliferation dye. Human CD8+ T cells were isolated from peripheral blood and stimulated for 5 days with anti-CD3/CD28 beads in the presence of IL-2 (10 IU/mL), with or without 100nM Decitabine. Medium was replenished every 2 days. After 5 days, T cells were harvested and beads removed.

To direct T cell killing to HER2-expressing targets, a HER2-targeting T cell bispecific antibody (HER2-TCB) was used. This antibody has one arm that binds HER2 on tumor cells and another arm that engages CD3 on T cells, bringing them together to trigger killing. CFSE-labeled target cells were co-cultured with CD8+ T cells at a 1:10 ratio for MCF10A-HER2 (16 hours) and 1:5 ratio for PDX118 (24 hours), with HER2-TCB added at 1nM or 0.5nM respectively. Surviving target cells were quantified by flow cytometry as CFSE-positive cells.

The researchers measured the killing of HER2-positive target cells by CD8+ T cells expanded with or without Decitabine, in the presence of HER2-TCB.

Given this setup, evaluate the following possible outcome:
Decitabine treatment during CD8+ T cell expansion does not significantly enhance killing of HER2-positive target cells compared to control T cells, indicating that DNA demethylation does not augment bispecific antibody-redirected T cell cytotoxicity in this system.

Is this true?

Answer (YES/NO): NO